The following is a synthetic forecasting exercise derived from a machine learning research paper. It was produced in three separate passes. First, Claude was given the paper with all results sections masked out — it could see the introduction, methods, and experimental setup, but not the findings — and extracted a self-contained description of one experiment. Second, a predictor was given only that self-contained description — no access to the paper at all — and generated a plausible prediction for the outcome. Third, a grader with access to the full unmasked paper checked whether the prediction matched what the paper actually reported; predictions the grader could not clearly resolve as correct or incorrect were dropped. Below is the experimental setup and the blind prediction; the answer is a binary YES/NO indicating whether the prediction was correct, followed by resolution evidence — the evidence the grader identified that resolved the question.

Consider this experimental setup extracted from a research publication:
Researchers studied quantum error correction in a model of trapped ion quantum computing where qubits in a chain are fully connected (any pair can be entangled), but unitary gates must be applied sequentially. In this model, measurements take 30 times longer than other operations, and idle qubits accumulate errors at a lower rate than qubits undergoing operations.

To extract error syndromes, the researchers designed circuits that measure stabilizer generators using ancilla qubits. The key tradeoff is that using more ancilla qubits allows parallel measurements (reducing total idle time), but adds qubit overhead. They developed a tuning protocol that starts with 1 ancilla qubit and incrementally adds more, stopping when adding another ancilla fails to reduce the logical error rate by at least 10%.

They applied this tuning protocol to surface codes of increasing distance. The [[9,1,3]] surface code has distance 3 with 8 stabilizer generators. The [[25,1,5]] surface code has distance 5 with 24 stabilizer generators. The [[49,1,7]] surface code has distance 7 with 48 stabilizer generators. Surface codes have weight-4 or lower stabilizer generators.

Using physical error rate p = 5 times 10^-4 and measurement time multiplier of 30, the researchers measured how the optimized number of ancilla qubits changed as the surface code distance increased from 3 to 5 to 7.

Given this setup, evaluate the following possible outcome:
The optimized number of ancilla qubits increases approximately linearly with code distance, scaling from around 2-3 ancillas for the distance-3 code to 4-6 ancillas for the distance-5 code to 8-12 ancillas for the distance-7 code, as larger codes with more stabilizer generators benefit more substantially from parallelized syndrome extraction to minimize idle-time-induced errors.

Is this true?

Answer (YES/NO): NO